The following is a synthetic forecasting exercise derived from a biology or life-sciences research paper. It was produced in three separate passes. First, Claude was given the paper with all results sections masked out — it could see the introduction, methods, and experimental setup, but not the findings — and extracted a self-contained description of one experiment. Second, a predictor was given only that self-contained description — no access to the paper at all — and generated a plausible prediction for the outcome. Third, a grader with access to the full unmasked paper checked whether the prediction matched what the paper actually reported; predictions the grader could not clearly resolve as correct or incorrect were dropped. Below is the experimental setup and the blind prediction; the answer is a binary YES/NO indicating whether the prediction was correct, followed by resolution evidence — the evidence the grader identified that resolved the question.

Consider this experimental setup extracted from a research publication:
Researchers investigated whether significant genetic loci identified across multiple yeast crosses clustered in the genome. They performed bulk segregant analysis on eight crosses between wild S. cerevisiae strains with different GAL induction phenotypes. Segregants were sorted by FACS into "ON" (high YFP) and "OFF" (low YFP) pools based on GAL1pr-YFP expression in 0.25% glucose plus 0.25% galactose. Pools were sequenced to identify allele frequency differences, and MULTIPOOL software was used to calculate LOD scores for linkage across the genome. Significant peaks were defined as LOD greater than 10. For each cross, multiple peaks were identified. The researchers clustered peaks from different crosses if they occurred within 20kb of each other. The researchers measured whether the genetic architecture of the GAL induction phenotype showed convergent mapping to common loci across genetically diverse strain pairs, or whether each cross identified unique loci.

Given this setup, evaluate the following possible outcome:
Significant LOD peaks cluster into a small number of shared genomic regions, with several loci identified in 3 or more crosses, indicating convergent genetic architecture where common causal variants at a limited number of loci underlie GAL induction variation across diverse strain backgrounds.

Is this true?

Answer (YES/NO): NO